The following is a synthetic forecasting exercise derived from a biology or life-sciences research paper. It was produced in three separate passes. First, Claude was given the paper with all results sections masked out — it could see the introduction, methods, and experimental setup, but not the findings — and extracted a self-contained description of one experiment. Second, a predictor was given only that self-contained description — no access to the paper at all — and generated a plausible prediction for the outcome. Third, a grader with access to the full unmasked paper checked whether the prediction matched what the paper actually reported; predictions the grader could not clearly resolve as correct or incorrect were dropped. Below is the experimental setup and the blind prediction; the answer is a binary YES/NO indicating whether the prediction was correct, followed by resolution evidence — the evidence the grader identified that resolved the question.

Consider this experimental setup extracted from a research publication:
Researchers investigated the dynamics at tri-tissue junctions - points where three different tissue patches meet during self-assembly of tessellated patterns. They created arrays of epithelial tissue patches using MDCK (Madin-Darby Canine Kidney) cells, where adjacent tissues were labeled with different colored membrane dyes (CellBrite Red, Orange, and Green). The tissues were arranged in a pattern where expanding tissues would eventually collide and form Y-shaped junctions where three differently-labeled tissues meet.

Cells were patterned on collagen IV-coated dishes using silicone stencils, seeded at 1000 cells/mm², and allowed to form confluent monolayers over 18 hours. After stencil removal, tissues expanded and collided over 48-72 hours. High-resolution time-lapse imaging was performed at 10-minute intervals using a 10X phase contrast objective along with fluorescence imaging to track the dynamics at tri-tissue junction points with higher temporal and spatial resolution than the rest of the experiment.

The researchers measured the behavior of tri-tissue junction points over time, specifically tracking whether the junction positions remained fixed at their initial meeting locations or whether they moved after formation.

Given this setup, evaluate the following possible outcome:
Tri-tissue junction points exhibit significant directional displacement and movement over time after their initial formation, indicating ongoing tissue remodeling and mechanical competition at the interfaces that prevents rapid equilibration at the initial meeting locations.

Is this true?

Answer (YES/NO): YES